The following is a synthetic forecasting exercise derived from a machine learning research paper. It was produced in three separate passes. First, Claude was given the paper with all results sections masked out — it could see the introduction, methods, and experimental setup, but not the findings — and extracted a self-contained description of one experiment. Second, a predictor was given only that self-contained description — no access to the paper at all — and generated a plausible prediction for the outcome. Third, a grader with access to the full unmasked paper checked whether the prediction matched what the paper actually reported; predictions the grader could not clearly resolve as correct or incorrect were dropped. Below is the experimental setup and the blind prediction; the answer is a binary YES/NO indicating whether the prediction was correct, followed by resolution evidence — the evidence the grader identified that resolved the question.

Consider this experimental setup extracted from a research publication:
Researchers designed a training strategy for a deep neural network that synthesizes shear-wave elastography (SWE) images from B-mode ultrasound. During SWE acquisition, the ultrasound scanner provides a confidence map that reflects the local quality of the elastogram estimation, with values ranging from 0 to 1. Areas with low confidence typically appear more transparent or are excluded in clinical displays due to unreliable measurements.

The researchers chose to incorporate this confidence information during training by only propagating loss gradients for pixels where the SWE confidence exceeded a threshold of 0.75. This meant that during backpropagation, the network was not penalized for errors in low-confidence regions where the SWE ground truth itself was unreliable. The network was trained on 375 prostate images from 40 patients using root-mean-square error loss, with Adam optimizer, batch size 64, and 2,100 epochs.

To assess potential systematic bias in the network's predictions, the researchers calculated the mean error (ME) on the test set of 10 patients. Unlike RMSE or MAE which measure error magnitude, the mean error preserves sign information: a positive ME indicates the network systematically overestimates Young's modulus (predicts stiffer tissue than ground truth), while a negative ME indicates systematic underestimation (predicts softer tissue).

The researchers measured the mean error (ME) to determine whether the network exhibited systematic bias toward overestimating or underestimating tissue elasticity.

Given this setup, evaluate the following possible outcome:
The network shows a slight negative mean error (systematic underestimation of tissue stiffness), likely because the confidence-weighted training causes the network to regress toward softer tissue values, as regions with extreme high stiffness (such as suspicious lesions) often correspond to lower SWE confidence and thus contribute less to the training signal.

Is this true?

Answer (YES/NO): NO